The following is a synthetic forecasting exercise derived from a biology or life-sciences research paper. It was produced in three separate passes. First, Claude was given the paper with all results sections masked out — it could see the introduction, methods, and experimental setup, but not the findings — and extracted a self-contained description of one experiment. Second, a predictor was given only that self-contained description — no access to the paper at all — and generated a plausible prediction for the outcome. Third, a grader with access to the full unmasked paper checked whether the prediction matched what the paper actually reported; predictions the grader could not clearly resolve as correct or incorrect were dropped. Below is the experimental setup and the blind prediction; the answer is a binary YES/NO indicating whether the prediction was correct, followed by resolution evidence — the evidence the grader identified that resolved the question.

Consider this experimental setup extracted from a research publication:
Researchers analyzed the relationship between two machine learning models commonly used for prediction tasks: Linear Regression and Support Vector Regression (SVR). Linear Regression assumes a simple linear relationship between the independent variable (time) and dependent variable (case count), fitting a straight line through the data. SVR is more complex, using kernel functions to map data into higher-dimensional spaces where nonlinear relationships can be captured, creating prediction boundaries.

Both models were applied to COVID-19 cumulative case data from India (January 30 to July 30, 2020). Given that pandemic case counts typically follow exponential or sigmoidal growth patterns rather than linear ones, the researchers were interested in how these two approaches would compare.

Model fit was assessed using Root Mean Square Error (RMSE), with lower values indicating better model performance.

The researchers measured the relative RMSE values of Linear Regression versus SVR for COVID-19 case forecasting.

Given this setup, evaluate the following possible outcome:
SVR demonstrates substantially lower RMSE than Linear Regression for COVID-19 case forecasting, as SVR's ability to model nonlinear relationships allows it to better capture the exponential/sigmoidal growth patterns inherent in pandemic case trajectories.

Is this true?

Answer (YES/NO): NO